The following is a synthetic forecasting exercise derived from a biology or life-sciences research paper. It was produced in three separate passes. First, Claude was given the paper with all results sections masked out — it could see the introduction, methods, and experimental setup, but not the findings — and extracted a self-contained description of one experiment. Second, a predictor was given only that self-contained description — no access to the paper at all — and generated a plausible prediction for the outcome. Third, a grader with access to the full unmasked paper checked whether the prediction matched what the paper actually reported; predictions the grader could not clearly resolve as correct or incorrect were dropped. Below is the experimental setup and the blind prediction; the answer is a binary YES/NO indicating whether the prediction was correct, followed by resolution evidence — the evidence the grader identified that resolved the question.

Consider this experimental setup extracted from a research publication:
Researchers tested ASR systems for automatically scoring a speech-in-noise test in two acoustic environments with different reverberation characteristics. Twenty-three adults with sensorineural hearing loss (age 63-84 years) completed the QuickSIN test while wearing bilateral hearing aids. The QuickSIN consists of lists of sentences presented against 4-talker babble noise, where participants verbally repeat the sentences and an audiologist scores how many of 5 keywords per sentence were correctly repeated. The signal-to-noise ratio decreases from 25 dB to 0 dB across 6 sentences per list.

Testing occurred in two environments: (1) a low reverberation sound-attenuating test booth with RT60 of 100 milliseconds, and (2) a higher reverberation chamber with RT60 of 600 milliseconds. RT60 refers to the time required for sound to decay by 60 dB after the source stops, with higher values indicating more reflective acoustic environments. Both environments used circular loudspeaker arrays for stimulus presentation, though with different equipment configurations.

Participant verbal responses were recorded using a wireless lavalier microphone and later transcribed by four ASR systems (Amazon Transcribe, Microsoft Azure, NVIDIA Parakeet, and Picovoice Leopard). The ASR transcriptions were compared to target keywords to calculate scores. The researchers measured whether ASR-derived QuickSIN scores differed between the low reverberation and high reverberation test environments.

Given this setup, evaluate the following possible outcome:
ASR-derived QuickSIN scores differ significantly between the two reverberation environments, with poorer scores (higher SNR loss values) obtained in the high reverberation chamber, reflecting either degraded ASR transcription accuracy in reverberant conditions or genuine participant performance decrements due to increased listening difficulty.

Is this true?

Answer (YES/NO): YES